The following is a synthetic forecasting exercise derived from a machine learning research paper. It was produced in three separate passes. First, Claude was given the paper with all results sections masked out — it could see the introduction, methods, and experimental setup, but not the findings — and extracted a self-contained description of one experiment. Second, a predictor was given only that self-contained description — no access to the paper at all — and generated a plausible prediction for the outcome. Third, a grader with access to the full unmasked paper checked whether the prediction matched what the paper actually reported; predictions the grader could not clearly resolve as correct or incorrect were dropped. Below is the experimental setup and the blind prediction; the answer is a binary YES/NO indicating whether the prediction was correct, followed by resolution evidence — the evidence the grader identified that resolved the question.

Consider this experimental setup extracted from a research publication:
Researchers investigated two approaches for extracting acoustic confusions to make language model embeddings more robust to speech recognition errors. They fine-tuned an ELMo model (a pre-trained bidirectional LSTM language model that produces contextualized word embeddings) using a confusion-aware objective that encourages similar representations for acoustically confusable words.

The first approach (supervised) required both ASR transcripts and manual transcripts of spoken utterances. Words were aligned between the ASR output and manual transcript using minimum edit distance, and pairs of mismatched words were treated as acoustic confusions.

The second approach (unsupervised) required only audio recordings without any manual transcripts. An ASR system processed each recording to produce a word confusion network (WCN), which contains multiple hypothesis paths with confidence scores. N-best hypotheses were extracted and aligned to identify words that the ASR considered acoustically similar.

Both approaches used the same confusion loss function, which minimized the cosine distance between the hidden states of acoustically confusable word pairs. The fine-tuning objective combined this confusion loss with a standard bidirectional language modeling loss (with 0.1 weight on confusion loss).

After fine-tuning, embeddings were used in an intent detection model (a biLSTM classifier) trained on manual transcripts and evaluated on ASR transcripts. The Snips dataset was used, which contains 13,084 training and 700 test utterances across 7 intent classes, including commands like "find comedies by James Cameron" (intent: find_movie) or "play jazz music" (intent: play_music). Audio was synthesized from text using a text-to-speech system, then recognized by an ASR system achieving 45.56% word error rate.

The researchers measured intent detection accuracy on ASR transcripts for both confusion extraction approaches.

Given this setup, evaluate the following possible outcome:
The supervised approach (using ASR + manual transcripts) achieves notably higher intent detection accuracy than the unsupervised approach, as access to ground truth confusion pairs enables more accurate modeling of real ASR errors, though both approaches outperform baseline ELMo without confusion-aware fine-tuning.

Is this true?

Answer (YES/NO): NO